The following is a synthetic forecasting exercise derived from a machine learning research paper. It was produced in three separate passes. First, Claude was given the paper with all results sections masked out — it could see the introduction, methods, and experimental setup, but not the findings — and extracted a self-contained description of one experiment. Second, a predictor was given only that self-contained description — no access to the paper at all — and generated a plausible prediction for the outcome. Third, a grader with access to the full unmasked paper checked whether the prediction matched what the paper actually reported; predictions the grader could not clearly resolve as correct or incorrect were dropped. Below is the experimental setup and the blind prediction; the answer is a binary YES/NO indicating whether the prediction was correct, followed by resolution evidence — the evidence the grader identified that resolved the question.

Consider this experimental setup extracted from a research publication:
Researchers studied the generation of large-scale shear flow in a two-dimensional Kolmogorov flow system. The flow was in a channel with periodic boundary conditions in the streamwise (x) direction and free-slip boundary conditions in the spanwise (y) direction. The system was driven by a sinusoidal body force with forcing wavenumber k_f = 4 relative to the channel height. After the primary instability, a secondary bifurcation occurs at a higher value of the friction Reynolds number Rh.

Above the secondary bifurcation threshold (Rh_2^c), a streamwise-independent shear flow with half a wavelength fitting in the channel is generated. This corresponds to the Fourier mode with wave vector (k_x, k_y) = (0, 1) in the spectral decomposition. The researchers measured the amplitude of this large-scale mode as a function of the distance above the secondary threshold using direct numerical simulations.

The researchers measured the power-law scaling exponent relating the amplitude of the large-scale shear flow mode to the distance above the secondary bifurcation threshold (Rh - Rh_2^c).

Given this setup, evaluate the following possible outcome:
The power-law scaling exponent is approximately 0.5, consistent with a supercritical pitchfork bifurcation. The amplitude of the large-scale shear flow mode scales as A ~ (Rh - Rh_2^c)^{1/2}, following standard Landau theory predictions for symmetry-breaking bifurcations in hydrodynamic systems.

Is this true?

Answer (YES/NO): NO